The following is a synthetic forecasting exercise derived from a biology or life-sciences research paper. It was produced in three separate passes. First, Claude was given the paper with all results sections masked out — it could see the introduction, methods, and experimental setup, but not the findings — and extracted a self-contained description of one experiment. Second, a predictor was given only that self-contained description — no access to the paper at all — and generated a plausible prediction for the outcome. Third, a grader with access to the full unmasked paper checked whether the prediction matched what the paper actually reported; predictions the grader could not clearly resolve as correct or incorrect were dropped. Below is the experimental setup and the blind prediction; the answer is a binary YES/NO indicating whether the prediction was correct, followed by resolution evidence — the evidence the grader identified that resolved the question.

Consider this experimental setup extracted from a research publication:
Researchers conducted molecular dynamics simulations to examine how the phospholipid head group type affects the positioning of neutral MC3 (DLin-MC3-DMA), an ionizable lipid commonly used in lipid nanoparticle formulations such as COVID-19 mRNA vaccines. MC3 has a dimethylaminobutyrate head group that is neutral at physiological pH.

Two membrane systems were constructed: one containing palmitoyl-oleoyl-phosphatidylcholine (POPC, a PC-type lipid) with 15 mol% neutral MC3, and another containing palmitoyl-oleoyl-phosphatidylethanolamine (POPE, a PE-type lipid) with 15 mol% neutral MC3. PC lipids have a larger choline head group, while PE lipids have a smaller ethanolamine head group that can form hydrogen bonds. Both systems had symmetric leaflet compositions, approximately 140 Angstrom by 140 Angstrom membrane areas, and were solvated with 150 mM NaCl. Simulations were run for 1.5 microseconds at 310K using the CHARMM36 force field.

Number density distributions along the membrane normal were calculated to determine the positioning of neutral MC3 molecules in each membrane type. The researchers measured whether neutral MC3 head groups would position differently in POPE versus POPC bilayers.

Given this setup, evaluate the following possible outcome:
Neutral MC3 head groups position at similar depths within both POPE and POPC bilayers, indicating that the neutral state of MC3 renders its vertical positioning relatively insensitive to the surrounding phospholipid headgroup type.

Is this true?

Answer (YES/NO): NO